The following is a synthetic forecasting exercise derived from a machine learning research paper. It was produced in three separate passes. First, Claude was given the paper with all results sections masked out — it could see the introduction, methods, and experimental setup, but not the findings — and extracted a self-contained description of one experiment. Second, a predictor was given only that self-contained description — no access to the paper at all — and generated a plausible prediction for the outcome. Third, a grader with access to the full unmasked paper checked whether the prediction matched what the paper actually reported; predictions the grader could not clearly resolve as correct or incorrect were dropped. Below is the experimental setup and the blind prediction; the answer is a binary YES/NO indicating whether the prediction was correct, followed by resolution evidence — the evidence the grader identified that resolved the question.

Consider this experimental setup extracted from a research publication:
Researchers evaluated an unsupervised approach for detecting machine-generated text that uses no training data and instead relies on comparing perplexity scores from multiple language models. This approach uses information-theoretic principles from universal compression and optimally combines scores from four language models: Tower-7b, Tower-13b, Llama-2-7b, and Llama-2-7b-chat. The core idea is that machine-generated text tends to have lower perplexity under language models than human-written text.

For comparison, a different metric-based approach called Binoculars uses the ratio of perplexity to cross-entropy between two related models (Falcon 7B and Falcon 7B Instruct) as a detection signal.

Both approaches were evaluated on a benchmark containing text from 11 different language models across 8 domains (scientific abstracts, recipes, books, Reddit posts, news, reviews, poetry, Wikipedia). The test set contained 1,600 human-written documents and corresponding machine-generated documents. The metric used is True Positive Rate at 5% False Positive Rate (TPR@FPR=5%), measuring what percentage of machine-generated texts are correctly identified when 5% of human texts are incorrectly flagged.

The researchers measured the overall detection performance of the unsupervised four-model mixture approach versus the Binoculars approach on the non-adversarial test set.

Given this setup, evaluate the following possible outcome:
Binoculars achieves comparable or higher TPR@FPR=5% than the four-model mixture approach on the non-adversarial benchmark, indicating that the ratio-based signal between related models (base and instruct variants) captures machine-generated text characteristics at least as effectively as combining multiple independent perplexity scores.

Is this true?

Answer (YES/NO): YES